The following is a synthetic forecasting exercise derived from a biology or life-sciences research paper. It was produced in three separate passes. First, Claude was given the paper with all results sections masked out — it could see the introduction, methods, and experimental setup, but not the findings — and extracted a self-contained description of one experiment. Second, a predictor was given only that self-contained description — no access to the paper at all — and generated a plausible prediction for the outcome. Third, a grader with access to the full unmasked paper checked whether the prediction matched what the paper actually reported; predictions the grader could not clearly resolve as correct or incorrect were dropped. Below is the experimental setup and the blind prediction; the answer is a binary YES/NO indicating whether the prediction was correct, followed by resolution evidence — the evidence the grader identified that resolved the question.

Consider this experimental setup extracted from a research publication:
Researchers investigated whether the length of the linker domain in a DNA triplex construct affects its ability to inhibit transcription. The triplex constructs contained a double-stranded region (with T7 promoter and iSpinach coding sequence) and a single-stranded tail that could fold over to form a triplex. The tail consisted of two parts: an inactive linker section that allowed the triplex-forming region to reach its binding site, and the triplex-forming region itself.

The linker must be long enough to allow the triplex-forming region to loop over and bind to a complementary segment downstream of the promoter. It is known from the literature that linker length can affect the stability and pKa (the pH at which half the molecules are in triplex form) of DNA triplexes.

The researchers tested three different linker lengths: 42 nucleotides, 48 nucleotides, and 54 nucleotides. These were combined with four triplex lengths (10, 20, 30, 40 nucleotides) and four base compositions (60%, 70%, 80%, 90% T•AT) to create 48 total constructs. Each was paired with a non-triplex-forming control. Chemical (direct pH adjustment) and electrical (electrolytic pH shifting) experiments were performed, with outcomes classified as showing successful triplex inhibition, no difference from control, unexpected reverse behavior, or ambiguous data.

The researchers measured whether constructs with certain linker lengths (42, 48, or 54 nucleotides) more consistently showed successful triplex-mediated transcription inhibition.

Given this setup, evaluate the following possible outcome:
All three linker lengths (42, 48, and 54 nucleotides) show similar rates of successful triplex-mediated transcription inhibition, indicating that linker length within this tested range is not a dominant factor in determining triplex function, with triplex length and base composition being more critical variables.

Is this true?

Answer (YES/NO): NO